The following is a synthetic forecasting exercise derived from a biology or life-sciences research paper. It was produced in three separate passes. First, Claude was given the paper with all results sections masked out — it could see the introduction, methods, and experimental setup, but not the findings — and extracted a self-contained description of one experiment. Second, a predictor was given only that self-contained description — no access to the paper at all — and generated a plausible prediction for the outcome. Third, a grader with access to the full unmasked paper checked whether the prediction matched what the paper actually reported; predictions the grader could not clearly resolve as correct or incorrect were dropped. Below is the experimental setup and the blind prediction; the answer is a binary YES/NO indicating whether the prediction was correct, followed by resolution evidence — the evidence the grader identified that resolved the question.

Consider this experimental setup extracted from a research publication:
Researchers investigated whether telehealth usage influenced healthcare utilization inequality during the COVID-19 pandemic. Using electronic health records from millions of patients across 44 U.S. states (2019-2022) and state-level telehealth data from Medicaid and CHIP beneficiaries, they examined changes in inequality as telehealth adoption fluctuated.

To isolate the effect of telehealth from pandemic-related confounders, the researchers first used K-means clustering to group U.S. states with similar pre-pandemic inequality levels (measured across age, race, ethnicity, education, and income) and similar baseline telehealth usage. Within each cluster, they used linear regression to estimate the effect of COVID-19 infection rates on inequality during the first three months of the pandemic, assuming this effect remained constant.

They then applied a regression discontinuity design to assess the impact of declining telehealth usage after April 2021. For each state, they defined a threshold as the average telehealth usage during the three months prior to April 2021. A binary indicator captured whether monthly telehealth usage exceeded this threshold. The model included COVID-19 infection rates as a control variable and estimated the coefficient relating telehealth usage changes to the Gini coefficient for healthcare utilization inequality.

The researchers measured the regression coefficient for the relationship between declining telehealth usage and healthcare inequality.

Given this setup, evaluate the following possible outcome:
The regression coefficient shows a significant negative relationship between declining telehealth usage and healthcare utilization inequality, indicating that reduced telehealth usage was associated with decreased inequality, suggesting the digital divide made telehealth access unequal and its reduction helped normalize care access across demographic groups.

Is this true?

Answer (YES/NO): NO